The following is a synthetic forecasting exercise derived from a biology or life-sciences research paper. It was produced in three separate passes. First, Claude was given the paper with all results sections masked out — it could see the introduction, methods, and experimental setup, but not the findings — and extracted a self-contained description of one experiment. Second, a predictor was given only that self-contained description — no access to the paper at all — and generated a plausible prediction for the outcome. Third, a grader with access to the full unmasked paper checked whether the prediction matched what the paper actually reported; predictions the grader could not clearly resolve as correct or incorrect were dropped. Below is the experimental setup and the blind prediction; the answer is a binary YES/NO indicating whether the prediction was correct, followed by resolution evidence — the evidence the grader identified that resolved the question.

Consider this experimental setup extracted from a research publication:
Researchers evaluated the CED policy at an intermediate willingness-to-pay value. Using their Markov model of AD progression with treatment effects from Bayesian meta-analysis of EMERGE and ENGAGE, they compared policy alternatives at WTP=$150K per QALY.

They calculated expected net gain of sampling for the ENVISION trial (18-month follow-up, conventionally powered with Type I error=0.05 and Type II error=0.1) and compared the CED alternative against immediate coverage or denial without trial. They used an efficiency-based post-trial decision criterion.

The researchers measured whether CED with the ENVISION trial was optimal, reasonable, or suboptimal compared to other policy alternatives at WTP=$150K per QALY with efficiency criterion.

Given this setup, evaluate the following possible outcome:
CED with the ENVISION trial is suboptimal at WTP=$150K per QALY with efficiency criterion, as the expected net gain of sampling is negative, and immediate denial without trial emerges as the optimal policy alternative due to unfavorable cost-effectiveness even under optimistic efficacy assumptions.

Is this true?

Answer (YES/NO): YES